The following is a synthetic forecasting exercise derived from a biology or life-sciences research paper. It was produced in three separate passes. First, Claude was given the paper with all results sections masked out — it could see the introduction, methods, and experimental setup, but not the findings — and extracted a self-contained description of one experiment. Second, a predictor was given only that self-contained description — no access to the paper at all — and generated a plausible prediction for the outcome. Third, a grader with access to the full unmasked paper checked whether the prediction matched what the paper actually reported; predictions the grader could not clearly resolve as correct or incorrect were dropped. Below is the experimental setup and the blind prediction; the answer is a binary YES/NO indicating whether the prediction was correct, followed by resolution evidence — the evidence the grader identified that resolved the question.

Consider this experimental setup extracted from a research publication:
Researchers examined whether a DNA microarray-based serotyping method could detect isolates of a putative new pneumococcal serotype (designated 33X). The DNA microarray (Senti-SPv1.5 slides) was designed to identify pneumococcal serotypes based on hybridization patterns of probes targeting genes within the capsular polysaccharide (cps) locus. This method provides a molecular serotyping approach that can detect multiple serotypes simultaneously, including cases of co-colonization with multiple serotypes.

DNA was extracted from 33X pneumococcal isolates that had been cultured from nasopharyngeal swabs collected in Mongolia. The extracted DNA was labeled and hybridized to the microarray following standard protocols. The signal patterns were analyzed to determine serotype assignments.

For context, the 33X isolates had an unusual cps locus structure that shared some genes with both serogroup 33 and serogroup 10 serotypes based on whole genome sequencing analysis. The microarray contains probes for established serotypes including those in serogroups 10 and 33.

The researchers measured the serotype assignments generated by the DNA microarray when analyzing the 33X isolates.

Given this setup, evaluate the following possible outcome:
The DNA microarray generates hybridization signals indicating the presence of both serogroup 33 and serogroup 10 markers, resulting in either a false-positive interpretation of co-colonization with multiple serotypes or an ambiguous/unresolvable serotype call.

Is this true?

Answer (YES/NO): NO